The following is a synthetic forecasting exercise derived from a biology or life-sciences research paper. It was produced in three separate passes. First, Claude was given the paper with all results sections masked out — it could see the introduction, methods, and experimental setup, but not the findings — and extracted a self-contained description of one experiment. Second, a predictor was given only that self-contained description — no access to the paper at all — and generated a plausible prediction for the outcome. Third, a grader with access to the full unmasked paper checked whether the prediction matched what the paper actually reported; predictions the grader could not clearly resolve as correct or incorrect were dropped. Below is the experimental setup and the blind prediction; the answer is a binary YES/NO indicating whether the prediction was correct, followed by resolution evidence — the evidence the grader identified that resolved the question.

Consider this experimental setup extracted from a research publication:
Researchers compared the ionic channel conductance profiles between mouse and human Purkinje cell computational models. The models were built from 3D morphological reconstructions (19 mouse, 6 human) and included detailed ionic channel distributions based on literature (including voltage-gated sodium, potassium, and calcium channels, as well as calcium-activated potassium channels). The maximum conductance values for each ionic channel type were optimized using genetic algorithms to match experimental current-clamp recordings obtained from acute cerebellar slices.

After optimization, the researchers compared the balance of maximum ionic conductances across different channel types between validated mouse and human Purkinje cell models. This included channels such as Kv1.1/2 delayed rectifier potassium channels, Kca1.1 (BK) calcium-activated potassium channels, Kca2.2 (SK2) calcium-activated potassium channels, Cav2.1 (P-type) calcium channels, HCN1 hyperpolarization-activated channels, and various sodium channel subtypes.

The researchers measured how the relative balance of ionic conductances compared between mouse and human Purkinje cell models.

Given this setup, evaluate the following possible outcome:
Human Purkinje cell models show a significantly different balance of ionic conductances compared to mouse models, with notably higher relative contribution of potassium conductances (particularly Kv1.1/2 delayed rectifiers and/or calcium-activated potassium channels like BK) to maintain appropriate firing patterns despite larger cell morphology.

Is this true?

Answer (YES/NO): NO